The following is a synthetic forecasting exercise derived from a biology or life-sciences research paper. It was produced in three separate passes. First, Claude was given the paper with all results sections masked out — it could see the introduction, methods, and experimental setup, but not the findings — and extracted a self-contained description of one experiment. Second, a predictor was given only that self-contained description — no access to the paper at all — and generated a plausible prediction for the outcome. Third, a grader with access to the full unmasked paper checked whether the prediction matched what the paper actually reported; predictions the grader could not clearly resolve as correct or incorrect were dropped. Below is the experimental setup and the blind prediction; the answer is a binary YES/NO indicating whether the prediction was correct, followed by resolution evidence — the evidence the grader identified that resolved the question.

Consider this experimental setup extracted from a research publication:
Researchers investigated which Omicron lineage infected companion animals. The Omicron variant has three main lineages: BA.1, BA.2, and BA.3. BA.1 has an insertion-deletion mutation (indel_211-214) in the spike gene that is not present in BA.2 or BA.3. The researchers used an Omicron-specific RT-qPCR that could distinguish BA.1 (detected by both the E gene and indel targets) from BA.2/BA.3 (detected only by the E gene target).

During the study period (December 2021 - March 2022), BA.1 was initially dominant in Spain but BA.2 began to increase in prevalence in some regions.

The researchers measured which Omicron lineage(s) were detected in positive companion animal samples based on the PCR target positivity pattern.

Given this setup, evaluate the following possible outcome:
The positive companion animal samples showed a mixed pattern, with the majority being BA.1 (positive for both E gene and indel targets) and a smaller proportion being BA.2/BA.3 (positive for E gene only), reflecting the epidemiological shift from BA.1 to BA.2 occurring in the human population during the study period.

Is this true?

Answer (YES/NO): NO